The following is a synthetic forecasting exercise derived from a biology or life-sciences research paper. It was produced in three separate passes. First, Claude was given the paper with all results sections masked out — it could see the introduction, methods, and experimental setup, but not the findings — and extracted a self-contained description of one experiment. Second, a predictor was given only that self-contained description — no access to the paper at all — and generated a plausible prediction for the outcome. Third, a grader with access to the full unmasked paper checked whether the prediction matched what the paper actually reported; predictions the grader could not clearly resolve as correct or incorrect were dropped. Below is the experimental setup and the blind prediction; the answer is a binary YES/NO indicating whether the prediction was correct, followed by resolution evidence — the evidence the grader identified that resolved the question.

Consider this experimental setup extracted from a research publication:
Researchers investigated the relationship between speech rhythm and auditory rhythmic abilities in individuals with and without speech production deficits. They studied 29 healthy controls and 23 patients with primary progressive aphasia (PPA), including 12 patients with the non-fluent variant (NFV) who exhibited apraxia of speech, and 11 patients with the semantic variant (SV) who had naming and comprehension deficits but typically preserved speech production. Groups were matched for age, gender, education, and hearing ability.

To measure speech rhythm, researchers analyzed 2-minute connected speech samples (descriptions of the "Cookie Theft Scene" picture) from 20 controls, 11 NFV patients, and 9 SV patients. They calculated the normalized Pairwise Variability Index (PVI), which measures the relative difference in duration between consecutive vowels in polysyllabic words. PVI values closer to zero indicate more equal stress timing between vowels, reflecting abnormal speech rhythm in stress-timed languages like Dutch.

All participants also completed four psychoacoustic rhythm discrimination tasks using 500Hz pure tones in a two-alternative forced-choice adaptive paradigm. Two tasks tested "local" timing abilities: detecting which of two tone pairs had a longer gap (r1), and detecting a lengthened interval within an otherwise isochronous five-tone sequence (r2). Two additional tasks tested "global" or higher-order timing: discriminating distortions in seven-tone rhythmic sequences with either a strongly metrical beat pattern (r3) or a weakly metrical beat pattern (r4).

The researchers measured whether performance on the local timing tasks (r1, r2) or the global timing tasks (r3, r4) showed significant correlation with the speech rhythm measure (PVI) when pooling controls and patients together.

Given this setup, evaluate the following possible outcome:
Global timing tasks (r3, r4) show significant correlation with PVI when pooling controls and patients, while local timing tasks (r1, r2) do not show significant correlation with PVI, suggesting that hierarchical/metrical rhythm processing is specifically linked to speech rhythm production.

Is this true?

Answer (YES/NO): NO